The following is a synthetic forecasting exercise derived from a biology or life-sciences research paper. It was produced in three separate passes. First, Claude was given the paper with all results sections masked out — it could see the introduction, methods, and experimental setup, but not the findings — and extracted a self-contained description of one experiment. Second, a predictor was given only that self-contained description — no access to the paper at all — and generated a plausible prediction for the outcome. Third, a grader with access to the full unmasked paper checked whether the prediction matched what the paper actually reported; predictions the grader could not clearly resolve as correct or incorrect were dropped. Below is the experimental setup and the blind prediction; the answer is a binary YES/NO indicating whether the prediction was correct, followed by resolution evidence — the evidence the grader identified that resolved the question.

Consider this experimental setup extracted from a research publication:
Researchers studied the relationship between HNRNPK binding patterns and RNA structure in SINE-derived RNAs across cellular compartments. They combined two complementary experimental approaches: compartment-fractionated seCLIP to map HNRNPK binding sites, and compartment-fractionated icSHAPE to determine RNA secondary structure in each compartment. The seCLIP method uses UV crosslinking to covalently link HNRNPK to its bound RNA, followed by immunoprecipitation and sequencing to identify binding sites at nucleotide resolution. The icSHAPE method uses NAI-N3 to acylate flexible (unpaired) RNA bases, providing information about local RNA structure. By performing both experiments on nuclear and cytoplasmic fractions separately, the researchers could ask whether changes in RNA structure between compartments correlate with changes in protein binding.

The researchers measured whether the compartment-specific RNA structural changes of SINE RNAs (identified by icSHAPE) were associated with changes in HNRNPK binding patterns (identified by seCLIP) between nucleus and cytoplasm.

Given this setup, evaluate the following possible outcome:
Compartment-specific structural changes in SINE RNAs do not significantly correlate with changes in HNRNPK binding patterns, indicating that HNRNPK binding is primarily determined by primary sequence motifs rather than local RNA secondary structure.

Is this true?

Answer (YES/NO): NO